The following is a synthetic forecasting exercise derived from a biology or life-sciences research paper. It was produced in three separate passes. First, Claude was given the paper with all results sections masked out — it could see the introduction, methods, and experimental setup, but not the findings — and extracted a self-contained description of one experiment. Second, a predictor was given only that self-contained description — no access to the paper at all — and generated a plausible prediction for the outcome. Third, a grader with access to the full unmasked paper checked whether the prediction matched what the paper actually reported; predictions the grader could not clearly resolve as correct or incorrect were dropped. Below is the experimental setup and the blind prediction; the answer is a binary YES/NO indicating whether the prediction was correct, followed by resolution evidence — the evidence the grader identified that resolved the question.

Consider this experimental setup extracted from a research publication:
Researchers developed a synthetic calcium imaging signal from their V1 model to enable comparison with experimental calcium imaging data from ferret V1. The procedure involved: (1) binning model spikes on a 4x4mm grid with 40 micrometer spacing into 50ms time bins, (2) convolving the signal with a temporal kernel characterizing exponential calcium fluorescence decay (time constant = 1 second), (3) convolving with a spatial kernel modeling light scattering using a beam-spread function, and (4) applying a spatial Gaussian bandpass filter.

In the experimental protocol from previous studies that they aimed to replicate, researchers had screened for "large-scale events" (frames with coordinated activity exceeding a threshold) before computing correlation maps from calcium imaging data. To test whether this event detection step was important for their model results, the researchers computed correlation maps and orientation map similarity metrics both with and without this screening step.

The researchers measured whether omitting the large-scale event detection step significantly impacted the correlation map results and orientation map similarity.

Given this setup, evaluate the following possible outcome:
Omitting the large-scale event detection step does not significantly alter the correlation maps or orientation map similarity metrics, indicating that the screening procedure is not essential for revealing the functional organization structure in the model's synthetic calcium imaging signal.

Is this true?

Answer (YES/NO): YES